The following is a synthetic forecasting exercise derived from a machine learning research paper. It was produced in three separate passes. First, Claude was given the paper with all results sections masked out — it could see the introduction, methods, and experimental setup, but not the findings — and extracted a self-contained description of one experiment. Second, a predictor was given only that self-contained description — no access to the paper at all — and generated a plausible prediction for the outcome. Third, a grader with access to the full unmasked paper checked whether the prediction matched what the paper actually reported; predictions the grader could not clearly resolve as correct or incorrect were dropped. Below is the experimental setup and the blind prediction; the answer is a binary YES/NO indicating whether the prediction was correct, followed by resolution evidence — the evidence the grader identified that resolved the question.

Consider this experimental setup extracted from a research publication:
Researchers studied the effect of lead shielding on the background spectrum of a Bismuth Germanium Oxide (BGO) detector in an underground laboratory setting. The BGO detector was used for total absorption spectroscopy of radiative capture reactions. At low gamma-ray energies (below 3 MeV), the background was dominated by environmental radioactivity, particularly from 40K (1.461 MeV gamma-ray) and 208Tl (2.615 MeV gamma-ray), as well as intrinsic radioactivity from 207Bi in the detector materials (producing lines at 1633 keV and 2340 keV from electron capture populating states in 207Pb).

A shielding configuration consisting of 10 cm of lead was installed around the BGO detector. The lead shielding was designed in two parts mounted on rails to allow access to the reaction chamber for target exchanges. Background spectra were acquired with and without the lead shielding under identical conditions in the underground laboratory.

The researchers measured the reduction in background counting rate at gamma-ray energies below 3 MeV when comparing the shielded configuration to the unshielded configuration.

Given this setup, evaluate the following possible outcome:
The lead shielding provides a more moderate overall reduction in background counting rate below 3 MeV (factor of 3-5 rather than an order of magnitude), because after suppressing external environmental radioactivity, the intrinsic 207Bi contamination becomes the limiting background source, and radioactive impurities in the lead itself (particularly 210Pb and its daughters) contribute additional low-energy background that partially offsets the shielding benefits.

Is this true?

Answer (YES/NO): NO